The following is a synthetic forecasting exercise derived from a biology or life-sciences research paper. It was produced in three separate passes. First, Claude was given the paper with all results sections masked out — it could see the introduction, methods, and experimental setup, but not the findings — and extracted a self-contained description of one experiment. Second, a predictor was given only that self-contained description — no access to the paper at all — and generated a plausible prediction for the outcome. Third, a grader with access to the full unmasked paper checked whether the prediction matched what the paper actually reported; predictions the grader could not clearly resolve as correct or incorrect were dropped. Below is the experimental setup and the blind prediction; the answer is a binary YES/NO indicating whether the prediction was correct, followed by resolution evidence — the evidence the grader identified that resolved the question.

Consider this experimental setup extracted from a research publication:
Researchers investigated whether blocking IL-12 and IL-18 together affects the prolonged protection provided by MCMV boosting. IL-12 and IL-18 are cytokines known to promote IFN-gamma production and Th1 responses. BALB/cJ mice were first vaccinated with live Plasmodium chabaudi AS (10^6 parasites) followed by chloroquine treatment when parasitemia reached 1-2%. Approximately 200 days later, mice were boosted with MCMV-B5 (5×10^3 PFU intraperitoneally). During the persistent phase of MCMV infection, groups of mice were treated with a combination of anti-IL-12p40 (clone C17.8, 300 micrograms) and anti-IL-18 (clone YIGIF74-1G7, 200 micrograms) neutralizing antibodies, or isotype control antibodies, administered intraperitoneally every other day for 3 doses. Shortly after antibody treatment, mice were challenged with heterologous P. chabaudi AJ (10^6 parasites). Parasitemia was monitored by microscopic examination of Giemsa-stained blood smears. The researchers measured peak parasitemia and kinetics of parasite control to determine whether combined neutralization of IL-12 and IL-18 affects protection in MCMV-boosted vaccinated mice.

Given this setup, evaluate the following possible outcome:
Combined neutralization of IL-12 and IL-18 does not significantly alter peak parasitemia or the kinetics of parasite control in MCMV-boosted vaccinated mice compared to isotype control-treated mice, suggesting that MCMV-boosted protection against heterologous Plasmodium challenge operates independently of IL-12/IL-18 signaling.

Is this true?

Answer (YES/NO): YES